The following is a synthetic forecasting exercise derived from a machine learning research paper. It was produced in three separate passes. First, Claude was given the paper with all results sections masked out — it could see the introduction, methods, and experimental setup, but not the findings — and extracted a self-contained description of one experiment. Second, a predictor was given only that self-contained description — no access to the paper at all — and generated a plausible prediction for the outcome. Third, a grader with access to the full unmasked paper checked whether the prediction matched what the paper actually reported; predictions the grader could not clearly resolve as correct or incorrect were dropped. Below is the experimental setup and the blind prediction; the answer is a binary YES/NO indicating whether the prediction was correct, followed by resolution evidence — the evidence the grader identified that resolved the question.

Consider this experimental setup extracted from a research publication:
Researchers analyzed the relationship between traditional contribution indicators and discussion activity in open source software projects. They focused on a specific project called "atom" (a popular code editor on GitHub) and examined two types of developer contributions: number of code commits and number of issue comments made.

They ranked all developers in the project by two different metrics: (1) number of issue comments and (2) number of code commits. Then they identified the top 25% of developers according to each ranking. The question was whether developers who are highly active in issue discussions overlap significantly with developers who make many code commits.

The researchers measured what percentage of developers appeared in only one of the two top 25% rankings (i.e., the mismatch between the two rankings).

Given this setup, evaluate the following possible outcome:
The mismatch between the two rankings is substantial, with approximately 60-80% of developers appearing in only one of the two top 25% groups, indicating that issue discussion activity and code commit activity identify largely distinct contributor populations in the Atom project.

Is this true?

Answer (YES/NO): NO